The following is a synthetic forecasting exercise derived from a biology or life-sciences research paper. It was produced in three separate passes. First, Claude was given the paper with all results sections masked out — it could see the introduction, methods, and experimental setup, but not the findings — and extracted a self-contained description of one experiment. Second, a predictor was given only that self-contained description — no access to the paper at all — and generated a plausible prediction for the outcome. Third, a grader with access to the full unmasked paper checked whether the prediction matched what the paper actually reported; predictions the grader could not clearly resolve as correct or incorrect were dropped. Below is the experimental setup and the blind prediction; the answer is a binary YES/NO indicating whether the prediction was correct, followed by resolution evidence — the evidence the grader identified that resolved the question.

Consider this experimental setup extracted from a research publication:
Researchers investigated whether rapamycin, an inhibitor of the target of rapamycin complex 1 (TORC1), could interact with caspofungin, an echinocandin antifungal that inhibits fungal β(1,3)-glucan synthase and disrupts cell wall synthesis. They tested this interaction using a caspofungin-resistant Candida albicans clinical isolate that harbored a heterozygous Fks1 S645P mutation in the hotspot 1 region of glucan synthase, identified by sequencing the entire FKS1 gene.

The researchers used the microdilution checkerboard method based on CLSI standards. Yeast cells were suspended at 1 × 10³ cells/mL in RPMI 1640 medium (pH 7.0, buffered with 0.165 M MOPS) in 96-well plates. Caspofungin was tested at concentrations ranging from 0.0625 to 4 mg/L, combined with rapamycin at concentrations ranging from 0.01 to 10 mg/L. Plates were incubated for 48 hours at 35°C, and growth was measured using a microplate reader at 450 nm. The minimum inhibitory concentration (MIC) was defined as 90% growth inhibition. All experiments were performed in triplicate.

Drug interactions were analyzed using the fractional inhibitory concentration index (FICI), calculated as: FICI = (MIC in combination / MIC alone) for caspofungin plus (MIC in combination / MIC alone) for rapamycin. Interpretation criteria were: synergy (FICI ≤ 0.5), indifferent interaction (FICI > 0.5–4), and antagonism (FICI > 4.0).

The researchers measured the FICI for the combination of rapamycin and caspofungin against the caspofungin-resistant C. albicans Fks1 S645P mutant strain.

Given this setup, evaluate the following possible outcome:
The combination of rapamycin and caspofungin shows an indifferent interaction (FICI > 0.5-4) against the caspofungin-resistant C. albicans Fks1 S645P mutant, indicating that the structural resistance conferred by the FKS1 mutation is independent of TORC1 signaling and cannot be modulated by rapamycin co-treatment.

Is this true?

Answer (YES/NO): NO